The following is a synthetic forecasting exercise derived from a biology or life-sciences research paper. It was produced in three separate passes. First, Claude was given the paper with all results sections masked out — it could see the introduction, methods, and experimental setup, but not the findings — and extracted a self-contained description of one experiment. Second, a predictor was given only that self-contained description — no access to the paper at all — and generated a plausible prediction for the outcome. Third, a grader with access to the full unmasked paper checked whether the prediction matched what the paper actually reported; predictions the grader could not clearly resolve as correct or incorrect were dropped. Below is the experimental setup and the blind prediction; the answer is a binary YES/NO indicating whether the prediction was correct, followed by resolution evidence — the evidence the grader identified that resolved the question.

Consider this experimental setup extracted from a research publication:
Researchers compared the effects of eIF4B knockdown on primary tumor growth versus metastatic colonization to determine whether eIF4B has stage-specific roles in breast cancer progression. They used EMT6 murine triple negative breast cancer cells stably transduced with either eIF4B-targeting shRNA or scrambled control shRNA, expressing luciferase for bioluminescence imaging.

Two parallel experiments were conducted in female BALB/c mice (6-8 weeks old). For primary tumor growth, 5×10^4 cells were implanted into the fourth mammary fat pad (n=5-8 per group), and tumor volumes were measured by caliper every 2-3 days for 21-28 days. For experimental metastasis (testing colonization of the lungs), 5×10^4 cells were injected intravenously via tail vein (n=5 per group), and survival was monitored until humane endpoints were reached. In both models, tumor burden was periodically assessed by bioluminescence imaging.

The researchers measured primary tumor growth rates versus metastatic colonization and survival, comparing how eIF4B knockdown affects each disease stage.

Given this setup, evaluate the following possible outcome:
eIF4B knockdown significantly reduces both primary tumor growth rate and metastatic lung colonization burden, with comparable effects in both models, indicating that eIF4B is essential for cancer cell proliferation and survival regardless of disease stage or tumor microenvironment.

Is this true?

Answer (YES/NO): NO